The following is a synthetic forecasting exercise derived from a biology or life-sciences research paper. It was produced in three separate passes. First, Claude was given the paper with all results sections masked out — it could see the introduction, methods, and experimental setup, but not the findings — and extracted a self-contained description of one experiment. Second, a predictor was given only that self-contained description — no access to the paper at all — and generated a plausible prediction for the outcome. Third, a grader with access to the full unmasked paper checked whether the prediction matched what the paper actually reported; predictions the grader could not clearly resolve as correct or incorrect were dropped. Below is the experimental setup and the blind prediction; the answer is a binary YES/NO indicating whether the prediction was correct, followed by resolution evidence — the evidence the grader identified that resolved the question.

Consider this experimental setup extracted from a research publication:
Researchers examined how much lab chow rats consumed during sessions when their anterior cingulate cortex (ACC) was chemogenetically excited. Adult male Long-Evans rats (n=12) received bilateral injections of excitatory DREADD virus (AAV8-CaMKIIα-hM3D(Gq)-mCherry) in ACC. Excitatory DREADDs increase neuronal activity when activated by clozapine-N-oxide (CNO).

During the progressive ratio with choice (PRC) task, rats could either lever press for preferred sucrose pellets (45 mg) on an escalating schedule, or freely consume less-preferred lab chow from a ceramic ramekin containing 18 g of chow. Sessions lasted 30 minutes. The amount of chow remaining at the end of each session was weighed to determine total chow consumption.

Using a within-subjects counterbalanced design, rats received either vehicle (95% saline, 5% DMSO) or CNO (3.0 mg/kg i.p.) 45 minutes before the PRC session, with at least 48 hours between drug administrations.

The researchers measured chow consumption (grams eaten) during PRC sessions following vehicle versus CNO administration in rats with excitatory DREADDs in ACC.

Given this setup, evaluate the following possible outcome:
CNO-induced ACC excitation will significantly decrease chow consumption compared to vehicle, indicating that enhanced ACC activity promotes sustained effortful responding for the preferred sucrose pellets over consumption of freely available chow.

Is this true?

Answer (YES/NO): NO